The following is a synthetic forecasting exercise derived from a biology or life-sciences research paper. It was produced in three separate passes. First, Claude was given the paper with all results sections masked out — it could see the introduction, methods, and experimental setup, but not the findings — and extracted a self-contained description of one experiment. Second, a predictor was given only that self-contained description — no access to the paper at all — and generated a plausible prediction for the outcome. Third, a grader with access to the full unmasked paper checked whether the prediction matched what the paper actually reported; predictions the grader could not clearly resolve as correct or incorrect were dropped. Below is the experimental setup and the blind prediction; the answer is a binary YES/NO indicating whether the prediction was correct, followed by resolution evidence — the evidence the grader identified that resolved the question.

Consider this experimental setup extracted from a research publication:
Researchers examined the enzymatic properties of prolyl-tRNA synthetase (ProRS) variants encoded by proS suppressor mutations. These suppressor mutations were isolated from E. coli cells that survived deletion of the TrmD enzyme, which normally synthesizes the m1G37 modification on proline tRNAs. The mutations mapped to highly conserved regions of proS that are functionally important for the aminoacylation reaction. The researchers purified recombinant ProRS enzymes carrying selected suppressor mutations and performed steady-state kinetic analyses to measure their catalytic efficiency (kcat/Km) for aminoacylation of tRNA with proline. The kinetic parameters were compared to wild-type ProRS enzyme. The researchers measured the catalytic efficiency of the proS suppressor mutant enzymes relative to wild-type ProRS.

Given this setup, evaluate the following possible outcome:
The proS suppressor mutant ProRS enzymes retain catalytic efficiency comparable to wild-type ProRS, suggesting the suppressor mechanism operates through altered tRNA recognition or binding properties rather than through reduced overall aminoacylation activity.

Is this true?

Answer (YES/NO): NO